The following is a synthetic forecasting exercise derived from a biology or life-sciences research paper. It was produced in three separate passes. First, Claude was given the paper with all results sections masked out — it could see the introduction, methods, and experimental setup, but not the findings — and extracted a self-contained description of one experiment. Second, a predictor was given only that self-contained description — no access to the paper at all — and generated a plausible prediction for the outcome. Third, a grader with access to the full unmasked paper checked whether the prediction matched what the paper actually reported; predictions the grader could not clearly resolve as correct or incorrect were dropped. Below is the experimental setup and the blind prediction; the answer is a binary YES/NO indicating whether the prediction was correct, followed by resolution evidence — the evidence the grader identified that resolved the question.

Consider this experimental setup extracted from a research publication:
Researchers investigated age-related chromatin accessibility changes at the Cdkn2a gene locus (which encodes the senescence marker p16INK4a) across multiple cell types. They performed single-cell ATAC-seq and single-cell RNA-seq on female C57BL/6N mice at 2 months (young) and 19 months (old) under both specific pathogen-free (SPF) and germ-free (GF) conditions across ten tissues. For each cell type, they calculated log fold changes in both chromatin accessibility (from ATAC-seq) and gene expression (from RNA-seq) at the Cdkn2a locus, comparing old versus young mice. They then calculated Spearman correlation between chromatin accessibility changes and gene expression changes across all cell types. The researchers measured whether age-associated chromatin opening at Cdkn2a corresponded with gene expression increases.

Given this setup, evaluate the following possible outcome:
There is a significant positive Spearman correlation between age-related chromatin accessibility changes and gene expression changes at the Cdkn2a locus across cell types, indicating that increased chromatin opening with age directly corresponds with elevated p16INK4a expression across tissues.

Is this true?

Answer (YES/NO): NO